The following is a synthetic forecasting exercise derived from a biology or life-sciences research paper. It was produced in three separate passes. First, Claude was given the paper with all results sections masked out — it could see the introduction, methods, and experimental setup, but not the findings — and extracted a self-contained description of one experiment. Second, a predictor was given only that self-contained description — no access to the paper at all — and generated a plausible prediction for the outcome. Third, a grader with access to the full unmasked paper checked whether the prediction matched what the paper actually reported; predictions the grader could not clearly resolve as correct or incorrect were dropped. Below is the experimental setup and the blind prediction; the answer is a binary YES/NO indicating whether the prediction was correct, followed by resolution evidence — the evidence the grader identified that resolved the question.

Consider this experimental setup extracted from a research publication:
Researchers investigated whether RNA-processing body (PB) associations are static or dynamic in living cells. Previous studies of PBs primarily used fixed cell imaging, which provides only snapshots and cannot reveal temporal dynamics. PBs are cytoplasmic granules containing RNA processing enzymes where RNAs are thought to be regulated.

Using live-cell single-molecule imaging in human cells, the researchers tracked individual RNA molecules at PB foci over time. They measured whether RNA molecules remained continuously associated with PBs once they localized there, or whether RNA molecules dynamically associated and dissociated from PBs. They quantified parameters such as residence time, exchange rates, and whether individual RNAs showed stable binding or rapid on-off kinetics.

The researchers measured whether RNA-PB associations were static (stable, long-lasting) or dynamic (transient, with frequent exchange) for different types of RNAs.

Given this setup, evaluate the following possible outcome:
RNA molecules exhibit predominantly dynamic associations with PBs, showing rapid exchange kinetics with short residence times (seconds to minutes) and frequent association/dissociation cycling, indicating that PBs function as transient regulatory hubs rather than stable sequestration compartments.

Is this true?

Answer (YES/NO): NO